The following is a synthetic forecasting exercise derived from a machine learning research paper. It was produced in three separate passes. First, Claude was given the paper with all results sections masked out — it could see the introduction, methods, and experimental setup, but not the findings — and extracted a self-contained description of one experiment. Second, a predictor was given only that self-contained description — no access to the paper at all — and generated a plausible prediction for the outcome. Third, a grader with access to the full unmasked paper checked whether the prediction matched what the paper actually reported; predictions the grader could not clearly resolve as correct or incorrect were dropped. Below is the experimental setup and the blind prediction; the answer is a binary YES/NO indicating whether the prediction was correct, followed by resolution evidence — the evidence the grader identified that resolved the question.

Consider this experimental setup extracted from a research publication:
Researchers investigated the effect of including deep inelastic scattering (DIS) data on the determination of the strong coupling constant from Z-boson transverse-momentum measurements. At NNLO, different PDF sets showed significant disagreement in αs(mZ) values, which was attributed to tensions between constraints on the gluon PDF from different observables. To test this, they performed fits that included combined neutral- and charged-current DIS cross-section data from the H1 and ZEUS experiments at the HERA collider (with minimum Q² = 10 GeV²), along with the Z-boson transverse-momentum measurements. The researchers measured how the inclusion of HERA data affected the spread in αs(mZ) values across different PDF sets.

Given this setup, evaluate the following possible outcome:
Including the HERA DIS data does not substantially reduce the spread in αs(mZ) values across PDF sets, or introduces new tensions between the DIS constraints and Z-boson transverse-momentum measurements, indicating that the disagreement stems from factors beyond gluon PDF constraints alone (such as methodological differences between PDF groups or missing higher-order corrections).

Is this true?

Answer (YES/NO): NO